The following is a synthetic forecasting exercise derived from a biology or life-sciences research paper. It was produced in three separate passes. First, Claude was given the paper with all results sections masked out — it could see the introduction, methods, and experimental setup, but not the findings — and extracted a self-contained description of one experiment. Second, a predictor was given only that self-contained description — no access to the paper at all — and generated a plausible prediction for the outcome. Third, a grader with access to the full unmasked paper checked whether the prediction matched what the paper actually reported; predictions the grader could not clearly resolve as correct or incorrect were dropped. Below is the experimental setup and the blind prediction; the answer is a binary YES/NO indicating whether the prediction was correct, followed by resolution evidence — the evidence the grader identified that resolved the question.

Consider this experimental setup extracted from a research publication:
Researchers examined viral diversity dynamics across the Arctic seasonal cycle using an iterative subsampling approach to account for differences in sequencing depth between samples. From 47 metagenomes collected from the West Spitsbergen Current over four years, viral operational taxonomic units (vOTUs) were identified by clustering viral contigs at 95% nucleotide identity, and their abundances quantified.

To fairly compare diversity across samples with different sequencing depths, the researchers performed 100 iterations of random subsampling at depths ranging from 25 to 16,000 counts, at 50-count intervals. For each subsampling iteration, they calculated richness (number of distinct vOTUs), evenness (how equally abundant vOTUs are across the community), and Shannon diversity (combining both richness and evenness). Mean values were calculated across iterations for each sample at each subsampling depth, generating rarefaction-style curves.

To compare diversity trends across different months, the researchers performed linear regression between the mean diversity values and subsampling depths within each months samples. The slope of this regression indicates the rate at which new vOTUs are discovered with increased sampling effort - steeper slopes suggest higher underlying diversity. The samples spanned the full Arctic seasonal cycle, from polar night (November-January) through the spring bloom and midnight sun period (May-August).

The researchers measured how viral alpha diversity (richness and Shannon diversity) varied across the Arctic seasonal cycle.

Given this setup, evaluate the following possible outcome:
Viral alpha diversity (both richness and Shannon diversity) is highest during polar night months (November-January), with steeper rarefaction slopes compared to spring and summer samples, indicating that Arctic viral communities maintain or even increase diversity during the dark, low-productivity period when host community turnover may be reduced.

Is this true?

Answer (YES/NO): NO